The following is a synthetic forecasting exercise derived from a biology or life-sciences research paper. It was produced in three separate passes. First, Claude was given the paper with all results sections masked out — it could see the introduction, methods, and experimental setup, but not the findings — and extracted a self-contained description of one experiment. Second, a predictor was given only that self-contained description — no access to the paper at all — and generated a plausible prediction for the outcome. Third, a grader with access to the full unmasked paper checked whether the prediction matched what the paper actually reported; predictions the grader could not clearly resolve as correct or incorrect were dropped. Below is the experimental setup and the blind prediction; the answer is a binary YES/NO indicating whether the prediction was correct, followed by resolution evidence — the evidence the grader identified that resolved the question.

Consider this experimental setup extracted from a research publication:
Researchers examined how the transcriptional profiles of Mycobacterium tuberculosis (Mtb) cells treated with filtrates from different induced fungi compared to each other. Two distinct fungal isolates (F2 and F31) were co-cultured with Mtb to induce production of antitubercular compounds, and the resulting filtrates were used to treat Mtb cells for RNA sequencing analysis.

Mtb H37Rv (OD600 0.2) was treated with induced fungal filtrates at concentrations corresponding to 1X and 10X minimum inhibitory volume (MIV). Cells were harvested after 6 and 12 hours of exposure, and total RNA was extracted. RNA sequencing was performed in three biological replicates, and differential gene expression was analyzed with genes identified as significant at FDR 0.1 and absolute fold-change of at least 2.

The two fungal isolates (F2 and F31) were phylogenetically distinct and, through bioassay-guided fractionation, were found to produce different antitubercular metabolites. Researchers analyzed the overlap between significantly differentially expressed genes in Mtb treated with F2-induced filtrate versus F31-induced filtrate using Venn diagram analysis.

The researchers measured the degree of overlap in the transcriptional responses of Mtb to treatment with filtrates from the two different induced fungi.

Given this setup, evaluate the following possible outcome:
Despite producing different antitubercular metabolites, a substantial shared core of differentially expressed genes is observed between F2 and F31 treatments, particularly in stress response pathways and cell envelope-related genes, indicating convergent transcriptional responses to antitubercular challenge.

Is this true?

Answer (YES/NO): NO